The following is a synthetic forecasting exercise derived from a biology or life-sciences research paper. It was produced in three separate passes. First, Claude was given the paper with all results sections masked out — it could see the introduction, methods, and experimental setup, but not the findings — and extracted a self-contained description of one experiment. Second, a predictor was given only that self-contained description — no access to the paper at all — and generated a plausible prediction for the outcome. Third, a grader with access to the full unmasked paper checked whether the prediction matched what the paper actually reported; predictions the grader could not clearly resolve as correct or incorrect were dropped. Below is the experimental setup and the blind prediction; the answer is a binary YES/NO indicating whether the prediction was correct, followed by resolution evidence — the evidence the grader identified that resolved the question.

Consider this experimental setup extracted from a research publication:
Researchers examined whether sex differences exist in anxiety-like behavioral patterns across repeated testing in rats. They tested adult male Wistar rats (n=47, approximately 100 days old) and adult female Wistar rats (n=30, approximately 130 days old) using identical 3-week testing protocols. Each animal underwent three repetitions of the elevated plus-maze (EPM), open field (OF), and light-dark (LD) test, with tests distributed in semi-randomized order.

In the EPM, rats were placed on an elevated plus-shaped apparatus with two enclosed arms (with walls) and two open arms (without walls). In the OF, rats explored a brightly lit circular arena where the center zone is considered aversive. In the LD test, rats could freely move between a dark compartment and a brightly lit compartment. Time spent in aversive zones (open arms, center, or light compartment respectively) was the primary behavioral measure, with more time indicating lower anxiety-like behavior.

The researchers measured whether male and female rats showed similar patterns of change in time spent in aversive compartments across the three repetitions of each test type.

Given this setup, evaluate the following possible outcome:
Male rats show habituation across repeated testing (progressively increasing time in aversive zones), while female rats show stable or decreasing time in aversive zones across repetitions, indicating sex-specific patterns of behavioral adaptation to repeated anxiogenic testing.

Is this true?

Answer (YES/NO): NO